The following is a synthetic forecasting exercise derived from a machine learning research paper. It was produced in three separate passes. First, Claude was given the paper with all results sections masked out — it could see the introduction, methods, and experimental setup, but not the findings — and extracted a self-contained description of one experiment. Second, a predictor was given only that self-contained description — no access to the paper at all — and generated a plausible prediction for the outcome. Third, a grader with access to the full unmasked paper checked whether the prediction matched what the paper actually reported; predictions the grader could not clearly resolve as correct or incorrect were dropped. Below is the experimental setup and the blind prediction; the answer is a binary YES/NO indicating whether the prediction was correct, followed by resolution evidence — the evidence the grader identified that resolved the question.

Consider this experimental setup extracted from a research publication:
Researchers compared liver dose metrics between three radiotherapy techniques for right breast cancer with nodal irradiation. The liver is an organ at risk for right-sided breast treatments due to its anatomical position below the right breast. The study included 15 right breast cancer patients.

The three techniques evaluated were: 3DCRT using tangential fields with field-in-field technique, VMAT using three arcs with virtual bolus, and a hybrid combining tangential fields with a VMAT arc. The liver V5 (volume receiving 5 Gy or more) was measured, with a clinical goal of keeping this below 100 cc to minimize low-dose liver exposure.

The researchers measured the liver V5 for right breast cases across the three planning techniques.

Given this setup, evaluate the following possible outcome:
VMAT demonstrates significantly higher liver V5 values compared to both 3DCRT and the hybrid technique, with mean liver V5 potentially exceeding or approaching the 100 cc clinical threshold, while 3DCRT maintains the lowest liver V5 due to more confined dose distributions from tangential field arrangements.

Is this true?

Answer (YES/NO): NO